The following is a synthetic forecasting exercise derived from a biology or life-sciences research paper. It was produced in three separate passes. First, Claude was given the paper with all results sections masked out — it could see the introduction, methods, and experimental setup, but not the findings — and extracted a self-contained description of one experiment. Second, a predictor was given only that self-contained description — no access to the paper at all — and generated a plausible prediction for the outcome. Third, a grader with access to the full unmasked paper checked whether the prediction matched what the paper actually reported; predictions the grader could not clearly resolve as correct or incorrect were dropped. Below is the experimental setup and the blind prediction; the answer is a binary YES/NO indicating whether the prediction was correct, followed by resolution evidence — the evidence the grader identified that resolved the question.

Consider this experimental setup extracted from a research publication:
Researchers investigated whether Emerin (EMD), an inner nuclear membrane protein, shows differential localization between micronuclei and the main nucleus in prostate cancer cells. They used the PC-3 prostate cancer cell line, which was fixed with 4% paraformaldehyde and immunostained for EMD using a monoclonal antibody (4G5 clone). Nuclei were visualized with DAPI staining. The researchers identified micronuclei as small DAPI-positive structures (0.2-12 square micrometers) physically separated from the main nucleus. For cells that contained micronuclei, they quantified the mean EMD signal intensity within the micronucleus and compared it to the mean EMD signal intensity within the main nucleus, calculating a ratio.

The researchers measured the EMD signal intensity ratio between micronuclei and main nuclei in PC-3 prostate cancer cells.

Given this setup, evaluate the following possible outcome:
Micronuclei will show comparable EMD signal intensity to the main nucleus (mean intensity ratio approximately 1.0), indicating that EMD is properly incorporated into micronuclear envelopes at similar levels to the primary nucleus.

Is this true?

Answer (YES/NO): NO